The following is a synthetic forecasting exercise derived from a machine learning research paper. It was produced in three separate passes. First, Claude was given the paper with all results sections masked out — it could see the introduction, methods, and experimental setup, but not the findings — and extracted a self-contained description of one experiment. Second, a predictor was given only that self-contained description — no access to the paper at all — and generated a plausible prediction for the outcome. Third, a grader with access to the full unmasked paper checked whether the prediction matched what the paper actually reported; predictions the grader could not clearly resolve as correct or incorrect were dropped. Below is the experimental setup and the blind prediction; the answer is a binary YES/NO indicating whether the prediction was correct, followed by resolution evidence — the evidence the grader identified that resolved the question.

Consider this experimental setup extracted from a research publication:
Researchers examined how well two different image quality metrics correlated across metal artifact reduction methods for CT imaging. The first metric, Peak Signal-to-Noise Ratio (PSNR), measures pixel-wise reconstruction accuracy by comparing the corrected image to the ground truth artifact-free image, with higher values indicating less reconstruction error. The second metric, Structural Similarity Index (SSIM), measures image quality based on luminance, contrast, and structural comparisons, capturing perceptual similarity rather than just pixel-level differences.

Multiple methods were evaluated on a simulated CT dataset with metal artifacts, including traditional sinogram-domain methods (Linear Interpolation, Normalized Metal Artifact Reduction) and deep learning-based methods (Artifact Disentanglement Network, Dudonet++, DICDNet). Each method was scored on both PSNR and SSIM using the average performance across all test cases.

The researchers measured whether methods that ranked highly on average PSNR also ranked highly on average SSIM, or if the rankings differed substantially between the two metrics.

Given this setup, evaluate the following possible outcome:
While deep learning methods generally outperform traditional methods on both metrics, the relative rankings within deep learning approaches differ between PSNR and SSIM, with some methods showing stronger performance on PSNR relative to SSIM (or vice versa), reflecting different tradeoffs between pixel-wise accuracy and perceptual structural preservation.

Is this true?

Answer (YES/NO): NO